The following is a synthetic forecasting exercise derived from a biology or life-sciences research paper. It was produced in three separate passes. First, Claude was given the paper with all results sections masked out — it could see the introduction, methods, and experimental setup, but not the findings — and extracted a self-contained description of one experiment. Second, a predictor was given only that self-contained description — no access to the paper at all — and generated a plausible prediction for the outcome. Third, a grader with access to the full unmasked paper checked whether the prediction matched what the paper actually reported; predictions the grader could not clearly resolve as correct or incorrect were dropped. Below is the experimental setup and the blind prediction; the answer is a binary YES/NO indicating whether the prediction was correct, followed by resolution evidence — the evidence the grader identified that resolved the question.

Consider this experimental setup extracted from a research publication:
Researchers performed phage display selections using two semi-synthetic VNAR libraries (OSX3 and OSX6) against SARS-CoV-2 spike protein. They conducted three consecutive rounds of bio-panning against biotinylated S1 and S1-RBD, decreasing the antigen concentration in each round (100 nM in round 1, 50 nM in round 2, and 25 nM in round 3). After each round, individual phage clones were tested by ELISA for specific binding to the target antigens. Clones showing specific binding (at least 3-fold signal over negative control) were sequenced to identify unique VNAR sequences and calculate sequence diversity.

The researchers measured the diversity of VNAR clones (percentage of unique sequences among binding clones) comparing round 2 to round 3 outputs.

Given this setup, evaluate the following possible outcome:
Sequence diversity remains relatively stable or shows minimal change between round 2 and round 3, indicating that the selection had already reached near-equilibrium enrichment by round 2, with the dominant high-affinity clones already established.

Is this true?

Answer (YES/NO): NO